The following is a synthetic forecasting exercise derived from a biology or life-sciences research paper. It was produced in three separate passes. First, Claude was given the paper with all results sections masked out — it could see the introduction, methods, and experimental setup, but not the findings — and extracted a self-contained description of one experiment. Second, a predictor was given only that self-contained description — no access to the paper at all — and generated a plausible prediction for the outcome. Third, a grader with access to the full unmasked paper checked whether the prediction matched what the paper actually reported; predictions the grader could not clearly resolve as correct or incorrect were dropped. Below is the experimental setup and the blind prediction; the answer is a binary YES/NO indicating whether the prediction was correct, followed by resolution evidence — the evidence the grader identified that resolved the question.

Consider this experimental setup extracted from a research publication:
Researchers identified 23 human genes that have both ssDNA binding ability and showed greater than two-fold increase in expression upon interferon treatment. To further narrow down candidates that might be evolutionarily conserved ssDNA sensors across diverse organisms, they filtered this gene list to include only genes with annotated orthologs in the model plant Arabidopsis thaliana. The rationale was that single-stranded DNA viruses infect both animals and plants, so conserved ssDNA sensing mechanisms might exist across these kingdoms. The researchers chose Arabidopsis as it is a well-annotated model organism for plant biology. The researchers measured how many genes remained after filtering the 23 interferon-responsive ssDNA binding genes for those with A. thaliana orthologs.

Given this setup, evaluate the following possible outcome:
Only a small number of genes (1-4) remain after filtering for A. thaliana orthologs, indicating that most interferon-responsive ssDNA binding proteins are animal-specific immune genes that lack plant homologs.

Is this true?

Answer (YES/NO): YES